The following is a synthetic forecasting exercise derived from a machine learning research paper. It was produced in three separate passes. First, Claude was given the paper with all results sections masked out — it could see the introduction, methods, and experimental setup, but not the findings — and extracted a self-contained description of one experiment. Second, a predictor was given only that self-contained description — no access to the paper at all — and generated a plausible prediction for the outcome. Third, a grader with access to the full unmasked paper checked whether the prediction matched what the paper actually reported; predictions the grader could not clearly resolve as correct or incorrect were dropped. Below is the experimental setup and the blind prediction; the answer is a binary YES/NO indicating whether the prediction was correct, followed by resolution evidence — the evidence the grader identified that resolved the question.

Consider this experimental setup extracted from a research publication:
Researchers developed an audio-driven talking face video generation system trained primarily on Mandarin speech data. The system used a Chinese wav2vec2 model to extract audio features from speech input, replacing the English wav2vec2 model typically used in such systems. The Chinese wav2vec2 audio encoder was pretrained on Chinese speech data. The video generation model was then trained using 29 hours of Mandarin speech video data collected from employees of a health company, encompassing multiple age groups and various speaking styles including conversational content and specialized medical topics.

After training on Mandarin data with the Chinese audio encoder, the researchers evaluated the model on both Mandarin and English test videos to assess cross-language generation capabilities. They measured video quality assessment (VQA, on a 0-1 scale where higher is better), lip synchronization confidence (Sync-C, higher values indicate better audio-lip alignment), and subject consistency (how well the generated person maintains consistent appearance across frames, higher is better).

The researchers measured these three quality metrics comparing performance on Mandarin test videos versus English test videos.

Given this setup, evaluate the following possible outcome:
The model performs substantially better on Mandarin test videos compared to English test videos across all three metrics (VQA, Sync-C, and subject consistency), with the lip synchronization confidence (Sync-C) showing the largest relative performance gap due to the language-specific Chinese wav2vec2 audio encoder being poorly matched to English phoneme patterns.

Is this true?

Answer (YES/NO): NO